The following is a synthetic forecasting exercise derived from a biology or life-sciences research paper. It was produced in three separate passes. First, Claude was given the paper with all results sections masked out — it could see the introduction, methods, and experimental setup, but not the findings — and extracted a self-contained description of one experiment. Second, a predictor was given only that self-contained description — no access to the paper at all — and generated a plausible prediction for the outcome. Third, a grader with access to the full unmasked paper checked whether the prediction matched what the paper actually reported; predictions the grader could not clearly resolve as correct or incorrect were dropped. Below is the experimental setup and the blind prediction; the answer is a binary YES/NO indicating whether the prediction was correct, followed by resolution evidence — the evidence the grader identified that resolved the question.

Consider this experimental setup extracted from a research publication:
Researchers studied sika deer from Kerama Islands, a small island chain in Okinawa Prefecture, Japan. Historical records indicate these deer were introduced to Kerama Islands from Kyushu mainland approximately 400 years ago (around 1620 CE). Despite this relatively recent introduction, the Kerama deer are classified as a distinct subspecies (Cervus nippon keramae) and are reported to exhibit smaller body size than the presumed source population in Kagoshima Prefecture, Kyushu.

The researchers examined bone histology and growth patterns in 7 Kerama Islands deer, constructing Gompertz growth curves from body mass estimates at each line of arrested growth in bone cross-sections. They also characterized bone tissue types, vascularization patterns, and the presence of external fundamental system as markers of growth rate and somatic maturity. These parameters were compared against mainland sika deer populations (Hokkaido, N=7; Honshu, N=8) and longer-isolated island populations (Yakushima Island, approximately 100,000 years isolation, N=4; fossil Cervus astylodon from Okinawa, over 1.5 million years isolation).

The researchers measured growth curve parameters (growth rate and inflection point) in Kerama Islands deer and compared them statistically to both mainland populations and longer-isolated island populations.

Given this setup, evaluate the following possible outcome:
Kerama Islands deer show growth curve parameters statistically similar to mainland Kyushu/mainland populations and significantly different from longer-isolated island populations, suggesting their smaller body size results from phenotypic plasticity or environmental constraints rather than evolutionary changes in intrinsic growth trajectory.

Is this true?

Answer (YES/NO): NO